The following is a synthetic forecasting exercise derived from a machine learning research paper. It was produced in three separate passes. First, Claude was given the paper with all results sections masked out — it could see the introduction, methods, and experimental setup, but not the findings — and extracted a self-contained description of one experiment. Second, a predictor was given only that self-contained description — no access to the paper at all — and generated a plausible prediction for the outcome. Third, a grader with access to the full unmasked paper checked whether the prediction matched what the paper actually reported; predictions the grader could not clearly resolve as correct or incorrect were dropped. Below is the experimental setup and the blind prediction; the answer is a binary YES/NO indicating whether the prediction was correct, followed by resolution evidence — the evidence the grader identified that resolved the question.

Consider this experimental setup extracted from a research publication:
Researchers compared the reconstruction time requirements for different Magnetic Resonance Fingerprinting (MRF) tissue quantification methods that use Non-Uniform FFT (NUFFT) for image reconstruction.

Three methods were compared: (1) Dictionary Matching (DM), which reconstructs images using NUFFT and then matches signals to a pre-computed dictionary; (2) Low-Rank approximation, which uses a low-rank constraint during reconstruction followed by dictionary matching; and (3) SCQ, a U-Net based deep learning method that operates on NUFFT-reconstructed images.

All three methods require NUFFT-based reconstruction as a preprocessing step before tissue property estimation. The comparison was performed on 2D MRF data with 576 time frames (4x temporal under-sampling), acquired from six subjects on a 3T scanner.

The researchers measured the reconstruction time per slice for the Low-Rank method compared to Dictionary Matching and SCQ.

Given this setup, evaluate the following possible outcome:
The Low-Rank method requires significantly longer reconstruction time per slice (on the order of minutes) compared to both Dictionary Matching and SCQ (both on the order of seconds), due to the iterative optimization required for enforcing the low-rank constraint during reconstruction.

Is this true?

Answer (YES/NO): NO